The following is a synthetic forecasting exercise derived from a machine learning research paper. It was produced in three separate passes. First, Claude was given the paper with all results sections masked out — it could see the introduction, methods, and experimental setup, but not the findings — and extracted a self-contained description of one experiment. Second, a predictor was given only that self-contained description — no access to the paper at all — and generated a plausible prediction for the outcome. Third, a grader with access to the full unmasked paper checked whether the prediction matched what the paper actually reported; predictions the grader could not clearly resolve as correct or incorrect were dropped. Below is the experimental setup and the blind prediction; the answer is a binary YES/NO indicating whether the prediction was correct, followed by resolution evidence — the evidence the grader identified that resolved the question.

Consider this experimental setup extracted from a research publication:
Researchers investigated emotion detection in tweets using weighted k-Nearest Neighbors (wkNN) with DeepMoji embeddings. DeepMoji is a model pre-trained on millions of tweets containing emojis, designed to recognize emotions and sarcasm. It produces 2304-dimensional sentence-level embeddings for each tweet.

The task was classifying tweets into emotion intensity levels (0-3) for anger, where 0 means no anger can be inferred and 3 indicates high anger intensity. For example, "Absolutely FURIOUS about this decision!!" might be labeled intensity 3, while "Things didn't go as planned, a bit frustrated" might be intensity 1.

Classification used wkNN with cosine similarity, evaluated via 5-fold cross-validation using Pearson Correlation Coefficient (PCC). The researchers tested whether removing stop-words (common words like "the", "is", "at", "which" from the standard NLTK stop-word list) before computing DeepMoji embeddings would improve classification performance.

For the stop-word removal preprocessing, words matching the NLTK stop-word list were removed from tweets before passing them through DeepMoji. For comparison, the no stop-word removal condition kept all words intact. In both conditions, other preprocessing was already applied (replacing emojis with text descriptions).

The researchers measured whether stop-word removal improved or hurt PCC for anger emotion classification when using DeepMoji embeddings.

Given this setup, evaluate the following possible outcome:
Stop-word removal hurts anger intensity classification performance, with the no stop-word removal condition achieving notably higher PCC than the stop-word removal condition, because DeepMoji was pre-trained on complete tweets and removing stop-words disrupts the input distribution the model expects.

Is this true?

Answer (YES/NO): NO